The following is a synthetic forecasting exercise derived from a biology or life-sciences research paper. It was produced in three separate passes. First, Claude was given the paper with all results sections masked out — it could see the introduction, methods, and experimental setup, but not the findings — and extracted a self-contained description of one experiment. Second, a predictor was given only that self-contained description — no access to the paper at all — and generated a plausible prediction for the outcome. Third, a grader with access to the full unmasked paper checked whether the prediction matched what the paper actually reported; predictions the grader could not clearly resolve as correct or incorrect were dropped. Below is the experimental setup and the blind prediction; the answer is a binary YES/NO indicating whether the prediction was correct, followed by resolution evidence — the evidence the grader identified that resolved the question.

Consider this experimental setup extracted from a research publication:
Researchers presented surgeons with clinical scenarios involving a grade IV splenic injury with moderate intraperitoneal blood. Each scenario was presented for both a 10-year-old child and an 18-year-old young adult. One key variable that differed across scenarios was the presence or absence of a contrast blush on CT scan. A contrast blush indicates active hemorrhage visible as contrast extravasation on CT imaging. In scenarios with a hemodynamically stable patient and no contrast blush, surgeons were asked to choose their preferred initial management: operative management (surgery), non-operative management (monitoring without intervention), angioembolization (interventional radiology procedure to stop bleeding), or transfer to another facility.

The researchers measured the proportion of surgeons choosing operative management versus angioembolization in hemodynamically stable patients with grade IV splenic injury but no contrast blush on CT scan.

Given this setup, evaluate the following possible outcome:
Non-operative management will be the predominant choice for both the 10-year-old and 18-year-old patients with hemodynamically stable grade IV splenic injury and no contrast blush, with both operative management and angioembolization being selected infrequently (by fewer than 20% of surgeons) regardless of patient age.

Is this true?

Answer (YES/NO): YES